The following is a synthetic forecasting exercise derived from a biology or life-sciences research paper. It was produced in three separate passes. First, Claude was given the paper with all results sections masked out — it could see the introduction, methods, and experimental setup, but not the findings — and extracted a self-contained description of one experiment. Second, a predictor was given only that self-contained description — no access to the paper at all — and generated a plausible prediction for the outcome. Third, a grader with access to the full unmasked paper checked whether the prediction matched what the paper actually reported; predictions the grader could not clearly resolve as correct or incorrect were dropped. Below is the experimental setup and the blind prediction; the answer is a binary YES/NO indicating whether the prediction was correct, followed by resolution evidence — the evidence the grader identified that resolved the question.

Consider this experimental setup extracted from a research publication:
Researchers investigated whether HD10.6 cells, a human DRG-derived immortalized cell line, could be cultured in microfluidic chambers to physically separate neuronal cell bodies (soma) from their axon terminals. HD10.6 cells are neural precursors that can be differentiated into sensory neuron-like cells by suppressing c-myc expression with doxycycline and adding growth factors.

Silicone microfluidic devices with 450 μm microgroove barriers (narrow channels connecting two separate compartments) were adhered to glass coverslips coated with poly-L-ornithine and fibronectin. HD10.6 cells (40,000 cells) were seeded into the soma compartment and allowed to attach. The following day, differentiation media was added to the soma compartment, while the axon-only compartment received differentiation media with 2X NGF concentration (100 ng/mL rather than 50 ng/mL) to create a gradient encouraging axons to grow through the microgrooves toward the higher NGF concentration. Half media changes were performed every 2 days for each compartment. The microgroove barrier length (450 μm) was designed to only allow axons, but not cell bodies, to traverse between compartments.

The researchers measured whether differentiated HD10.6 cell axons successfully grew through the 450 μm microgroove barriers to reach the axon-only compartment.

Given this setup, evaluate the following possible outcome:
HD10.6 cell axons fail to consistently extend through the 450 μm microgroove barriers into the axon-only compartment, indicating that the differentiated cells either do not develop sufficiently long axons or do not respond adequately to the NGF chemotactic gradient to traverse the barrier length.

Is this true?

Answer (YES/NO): NO